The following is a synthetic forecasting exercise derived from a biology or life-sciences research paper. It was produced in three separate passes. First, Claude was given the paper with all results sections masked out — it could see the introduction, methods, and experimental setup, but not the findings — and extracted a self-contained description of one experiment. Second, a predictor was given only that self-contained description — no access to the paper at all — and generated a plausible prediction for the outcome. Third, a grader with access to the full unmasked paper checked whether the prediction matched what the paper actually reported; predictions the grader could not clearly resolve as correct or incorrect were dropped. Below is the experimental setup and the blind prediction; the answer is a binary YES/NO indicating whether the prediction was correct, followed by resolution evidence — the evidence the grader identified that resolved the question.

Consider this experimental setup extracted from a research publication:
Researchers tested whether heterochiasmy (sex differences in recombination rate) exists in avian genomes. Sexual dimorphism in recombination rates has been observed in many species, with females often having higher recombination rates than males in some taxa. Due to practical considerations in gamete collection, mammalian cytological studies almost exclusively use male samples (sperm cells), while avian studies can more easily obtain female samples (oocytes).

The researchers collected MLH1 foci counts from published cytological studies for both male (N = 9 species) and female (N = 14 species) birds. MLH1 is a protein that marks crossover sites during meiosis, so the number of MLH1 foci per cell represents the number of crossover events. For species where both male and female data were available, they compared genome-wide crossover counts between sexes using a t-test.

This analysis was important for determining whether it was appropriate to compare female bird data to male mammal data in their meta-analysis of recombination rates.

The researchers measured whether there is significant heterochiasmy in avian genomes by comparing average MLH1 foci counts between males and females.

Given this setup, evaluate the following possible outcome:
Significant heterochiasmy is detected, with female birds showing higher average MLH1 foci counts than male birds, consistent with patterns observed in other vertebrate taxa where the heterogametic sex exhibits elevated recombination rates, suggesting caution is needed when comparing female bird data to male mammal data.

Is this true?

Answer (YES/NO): NO